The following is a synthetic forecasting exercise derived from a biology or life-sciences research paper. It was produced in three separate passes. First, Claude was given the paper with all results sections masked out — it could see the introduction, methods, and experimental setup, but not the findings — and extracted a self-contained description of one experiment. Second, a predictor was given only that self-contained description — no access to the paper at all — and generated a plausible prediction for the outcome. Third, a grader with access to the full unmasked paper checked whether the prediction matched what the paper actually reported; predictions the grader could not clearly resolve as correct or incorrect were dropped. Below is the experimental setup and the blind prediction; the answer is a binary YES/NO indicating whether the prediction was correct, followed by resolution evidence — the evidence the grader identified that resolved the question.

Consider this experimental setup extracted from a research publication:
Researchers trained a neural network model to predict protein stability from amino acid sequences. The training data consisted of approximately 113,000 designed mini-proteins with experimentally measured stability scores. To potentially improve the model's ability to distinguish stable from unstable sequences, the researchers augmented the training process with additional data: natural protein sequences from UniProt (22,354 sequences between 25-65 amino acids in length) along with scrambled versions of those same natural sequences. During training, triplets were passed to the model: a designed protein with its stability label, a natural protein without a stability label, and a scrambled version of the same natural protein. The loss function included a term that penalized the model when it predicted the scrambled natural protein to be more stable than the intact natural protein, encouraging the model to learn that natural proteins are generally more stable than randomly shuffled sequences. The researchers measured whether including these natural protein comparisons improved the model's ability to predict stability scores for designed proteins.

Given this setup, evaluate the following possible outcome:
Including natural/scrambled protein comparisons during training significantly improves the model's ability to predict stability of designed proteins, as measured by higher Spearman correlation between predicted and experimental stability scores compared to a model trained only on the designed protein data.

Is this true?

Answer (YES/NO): NO